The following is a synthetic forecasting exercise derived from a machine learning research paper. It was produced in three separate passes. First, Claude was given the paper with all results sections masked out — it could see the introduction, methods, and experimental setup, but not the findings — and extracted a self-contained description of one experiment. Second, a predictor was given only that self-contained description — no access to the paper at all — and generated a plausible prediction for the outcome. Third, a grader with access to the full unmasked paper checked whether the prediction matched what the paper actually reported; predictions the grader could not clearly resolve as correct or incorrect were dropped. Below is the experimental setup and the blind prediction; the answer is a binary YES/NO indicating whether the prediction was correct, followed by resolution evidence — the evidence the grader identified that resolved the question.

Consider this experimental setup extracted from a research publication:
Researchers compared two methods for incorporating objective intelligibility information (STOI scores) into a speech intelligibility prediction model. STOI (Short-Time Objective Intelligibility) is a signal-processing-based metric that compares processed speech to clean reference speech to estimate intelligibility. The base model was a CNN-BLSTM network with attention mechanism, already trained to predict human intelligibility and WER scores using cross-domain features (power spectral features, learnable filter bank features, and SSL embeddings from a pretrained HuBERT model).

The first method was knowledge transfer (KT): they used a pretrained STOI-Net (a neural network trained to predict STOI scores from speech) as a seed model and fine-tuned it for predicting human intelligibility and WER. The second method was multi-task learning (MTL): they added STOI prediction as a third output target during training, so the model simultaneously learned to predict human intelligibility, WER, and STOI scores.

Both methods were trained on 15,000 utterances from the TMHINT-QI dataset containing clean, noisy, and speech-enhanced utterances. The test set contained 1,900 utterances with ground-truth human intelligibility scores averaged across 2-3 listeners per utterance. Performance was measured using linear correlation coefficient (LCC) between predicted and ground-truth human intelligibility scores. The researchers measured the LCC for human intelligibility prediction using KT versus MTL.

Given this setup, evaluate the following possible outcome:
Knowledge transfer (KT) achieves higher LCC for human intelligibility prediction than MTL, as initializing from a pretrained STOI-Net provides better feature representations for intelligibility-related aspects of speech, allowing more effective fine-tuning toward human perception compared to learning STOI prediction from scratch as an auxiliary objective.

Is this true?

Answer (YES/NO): NO